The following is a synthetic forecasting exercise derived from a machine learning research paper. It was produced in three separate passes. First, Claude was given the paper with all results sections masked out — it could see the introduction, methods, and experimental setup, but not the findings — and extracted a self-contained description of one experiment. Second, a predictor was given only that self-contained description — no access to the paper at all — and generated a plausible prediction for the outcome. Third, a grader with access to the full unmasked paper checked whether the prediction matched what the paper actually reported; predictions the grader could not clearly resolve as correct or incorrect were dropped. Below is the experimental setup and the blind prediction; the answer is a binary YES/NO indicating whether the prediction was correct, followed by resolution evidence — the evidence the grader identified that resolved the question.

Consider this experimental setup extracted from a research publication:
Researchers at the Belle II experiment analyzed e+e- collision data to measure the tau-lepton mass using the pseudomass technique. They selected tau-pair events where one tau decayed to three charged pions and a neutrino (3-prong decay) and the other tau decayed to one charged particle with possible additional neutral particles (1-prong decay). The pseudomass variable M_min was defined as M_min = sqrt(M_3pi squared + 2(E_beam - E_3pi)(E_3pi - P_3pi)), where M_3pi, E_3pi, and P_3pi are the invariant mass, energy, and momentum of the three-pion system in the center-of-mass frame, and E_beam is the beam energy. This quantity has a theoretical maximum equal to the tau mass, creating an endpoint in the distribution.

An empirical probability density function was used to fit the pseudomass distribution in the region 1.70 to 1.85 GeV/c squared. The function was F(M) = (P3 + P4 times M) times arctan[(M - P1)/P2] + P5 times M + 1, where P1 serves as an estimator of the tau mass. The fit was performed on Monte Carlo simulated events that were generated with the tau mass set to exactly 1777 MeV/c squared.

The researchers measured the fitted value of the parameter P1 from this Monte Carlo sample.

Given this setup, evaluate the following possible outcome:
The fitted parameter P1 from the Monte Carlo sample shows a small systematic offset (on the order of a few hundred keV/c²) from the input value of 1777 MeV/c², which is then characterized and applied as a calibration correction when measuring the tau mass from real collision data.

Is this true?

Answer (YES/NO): YES